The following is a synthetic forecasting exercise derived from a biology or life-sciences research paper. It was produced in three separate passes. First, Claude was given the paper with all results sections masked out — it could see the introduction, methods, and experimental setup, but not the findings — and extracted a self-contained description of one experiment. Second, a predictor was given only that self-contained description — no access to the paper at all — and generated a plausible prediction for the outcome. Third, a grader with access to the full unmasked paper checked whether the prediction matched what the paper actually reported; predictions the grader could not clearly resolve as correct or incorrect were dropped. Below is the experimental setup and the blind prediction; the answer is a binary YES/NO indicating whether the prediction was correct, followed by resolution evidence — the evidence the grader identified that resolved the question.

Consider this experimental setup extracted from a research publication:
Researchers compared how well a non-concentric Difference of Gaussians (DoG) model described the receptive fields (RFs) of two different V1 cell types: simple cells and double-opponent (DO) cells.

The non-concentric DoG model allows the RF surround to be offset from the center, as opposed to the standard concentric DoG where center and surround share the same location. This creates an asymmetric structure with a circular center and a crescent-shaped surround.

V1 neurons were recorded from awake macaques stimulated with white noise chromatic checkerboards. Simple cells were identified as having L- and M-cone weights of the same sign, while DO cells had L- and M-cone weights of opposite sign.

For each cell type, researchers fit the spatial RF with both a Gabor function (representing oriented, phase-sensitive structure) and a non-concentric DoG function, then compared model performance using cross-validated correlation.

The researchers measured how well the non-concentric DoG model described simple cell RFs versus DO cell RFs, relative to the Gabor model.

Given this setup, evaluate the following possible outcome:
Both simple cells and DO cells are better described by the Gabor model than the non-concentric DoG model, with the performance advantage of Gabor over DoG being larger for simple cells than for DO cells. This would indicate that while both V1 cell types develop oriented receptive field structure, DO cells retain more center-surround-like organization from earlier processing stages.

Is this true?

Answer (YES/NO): NO